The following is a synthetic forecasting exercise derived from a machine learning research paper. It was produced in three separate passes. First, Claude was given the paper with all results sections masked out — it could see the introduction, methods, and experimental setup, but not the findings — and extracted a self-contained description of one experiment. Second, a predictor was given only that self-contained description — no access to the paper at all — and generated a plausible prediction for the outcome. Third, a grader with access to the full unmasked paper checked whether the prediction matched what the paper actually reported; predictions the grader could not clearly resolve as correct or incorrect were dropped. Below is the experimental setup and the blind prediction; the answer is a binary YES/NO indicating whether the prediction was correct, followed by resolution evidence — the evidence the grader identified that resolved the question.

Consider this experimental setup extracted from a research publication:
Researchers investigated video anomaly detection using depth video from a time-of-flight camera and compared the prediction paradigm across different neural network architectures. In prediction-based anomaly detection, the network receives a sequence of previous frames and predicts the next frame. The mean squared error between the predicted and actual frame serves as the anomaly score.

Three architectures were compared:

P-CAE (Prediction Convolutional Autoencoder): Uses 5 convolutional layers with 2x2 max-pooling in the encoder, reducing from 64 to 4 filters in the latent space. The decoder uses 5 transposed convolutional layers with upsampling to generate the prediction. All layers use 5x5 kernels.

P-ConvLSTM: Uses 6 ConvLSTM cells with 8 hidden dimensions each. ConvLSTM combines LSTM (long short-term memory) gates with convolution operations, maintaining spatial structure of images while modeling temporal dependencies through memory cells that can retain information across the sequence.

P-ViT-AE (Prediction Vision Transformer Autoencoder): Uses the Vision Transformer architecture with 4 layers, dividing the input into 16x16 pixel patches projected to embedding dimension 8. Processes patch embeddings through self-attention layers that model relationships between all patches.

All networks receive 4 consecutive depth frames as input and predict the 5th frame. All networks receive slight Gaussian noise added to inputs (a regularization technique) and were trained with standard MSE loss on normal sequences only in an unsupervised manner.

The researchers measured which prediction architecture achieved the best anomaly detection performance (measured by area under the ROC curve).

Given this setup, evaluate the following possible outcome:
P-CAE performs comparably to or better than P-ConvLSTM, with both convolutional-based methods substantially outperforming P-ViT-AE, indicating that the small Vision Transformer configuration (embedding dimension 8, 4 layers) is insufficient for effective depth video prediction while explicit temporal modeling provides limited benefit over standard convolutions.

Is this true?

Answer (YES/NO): NO